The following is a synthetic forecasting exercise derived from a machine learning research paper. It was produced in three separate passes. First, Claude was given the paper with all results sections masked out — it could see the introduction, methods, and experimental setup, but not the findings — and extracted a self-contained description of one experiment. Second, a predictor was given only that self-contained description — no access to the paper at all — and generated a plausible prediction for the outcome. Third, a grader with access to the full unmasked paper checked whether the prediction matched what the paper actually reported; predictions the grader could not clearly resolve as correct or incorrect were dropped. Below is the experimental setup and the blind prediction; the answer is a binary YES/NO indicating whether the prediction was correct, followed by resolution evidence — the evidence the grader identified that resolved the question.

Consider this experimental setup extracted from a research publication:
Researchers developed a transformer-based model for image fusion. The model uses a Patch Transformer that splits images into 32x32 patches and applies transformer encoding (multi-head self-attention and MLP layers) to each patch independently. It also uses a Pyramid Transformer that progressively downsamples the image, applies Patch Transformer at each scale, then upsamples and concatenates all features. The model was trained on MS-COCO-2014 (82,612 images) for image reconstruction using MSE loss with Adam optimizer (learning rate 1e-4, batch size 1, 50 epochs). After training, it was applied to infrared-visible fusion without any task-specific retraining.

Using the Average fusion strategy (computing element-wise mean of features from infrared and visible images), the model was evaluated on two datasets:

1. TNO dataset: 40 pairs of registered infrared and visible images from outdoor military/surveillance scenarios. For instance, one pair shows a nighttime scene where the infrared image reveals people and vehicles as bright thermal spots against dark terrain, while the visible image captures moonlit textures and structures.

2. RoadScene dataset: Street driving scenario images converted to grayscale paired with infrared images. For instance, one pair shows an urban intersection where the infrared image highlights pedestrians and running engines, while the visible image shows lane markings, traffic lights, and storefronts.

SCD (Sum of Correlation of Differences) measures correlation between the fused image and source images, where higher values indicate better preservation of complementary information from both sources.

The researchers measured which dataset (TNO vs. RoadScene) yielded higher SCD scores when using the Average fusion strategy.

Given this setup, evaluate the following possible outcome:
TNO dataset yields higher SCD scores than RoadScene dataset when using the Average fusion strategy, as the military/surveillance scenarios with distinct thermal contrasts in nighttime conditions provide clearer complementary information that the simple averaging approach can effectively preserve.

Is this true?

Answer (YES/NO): YES